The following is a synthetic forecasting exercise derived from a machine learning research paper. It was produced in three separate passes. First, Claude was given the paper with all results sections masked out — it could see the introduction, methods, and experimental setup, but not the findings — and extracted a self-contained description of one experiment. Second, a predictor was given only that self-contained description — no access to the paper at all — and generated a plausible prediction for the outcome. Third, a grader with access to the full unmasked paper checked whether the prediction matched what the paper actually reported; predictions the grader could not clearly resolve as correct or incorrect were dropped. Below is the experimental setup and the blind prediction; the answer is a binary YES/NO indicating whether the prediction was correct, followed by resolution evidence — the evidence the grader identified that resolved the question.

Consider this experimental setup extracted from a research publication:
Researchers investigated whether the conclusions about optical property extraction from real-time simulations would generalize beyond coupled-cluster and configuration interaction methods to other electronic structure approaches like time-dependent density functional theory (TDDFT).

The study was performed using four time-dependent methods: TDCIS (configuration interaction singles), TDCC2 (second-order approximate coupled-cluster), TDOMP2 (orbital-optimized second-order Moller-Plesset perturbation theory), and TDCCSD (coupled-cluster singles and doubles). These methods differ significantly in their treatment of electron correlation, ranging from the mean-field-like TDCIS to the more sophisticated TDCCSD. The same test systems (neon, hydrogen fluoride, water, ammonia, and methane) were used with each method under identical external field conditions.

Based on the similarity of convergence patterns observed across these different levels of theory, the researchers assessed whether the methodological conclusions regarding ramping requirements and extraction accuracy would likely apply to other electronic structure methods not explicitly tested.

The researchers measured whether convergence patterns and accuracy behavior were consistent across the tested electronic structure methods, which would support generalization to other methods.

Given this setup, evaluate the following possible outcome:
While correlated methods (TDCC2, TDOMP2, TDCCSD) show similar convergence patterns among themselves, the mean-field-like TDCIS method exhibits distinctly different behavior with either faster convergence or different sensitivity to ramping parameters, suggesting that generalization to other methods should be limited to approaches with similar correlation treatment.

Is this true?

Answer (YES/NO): NO